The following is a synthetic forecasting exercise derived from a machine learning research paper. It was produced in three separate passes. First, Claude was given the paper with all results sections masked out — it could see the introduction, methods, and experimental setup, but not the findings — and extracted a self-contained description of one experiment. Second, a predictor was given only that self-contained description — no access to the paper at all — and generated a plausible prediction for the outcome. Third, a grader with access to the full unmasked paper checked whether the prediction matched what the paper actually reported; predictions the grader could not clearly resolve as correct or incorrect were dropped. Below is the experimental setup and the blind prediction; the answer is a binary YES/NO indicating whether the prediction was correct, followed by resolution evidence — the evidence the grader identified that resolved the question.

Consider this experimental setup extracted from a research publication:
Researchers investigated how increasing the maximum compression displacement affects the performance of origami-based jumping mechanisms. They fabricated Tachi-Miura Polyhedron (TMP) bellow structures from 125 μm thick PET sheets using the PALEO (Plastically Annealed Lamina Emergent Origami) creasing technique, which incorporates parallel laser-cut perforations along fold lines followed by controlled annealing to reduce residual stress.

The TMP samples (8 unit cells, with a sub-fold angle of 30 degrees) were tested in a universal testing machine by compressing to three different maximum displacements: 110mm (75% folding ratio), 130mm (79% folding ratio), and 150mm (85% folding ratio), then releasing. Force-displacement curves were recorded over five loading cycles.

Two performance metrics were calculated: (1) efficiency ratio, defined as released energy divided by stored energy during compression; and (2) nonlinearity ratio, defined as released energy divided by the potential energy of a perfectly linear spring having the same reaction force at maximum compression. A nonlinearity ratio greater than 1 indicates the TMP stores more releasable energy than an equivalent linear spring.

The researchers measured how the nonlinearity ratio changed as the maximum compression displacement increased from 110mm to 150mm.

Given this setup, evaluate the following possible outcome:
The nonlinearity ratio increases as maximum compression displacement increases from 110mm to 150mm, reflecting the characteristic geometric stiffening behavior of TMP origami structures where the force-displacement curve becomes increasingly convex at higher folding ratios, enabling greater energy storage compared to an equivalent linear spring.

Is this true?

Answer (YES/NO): NO